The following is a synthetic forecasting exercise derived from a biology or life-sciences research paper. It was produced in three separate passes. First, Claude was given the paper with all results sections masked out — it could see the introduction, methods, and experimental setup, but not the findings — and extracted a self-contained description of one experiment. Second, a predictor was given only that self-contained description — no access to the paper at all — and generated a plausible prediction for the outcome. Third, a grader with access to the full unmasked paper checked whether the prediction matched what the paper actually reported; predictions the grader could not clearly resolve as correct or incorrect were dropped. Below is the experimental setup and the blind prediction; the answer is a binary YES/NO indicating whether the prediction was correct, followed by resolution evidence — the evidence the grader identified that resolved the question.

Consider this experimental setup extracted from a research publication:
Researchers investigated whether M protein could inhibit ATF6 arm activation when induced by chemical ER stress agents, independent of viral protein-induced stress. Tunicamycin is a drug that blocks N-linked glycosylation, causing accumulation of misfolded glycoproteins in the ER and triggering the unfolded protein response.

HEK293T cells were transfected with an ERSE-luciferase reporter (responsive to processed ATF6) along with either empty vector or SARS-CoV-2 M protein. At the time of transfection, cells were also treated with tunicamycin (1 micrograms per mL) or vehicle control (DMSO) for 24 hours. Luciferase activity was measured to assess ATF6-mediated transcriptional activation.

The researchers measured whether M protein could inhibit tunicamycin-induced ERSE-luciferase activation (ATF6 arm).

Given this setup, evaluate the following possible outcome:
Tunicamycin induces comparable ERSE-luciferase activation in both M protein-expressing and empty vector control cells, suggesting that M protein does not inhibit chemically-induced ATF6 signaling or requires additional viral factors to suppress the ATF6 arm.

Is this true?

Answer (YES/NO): NO